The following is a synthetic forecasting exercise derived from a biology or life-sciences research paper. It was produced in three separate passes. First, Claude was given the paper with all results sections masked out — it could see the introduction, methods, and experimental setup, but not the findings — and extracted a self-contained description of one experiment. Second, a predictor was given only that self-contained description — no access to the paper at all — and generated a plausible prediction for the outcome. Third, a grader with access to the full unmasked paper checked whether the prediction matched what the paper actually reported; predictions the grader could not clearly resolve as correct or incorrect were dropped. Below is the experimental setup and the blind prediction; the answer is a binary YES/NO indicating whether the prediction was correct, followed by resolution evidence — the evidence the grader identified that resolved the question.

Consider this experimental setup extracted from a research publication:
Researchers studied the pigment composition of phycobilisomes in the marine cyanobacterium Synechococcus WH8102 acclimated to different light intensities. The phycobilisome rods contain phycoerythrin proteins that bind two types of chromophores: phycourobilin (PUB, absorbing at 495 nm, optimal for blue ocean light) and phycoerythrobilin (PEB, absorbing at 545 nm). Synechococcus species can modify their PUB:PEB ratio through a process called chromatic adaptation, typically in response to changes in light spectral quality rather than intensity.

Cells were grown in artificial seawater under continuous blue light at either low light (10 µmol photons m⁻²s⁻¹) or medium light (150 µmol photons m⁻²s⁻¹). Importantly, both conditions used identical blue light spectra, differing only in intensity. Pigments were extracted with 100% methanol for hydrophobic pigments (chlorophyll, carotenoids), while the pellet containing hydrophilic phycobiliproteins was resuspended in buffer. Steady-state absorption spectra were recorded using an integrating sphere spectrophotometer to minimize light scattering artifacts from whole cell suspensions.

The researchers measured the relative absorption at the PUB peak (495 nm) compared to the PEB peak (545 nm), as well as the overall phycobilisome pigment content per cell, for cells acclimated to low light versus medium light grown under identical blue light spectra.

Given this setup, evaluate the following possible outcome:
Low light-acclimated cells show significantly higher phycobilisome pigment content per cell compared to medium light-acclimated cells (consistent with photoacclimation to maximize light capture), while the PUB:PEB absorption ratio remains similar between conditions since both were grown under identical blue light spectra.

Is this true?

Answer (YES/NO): NO